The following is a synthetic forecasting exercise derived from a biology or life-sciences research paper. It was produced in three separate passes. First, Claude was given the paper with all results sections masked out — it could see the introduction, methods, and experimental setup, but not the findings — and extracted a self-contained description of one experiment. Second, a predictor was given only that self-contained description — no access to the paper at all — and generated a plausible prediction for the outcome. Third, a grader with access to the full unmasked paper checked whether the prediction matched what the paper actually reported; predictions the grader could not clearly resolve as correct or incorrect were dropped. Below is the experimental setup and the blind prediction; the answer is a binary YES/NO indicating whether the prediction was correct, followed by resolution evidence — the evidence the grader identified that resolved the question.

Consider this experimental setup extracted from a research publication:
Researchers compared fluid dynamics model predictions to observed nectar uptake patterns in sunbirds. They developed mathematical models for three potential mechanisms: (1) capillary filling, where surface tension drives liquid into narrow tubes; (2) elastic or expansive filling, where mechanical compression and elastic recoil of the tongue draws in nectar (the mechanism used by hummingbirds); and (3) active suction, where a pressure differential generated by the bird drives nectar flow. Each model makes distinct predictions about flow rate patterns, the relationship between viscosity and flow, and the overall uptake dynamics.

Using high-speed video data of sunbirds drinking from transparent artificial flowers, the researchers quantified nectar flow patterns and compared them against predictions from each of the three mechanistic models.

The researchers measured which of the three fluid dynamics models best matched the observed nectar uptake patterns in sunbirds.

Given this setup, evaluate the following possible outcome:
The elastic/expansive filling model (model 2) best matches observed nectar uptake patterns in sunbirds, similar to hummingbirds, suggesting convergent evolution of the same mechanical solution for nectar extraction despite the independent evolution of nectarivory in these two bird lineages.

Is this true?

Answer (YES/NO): NO